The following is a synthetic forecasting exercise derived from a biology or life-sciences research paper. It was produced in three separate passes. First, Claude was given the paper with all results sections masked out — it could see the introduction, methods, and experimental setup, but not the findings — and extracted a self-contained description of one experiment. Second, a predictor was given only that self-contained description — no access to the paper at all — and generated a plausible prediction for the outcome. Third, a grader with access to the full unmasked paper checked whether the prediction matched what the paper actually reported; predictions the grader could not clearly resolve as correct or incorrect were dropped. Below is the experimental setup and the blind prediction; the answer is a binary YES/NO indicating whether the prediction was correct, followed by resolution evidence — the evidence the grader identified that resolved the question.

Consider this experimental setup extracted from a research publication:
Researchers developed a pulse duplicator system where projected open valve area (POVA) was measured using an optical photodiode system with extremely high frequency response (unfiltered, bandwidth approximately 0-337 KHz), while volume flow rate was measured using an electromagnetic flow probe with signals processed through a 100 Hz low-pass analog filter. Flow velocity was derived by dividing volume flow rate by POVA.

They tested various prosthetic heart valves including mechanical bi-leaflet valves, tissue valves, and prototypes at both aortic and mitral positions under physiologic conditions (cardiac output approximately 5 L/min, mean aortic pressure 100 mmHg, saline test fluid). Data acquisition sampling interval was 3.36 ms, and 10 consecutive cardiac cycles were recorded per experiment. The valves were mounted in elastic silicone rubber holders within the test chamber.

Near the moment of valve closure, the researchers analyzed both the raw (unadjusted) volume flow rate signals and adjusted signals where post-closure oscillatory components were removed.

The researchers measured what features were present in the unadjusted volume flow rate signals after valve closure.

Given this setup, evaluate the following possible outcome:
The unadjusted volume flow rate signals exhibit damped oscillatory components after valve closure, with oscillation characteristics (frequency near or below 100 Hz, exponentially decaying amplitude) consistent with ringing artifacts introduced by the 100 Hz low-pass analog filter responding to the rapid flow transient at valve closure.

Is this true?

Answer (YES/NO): NO